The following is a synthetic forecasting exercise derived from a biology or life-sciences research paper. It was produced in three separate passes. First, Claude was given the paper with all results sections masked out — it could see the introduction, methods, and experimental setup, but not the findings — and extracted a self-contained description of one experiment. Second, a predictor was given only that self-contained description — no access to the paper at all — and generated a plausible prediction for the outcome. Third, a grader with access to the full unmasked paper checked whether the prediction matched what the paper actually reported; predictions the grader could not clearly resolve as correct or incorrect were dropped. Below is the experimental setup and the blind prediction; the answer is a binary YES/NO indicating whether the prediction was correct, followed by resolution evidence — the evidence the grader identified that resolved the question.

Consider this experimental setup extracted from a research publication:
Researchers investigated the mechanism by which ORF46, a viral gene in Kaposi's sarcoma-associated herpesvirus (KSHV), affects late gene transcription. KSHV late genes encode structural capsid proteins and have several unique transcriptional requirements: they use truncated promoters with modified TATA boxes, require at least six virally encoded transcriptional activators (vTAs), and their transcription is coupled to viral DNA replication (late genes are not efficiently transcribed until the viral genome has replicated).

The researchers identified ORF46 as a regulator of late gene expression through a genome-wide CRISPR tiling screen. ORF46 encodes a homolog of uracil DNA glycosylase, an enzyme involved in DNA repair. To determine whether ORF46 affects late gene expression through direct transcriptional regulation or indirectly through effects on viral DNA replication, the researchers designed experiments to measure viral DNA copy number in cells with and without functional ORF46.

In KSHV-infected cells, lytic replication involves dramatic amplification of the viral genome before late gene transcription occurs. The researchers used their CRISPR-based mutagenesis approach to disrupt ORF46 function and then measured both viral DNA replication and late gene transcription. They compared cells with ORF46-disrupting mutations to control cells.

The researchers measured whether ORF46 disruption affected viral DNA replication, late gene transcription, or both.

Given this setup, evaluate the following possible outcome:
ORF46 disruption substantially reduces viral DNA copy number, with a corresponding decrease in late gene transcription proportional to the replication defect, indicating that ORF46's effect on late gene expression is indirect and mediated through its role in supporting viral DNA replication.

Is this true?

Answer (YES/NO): YES